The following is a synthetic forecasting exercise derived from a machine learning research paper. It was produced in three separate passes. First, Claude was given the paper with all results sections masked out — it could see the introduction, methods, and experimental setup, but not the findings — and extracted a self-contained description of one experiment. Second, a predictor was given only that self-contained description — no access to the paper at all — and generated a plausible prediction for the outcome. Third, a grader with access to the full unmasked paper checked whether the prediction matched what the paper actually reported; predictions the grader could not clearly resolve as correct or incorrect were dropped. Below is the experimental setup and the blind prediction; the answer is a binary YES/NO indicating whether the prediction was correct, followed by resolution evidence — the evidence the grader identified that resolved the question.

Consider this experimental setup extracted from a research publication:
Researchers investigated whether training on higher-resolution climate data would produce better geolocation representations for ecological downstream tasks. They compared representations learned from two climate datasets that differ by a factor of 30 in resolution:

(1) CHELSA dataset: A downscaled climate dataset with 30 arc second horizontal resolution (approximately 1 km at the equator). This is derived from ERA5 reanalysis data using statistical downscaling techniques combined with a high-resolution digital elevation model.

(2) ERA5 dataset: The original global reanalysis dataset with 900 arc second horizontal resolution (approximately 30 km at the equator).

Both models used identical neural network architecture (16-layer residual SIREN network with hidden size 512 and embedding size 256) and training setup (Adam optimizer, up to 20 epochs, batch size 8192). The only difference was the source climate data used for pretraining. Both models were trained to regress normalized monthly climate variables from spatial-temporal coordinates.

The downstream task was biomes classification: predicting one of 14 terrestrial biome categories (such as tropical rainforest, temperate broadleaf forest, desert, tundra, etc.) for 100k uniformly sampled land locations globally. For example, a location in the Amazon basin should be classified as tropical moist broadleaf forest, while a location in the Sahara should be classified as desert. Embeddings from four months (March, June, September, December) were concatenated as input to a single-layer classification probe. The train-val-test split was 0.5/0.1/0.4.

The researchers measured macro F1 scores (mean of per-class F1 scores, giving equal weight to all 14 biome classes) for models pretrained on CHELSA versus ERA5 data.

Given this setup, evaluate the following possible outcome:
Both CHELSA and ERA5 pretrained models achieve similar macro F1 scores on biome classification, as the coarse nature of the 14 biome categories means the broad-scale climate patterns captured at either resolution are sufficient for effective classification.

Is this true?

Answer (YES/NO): NO